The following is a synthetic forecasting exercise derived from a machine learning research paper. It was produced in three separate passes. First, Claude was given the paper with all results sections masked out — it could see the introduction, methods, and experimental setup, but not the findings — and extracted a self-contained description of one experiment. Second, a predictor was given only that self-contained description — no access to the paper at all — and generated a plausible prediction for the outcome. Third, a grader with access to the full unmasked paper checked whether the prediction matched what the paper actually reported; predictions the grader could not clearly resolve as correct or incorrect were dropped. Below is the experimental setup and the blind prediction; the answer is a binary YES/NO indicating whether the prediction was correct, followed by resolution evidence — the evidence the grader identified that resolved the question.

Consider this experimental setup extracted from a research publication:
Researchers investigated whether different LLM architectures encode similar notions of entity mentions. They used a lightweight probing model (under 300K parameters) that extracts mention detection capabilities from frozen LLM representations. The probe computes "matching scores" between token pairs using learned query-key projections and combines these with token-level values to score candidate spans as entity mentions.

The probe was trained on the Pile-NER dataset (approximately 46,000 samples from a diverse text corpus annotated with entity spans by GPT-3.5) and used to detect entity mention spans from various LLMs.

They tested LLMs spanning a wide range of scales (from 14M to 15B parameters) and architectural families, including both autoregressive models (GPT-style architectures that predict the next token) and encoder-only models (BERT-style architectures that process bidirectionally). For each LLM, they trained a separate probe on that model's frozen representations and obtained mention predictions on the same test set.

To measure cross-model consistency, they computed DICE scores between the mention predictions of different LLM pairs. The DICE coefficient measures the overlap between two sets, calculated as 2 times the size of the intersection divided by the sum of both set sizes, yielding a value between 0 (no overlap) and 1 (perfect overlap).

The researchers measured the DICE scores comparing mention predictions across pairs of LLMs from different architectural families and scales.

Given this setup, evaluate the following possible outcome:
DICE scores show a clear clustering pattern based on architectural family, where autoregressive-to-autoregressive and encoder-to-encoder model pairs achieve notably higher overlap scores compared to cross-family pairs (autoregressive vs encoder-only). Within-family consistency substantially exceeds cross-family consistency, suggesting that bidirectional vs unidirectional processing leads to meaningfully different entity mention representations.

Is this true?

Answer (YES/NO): NO